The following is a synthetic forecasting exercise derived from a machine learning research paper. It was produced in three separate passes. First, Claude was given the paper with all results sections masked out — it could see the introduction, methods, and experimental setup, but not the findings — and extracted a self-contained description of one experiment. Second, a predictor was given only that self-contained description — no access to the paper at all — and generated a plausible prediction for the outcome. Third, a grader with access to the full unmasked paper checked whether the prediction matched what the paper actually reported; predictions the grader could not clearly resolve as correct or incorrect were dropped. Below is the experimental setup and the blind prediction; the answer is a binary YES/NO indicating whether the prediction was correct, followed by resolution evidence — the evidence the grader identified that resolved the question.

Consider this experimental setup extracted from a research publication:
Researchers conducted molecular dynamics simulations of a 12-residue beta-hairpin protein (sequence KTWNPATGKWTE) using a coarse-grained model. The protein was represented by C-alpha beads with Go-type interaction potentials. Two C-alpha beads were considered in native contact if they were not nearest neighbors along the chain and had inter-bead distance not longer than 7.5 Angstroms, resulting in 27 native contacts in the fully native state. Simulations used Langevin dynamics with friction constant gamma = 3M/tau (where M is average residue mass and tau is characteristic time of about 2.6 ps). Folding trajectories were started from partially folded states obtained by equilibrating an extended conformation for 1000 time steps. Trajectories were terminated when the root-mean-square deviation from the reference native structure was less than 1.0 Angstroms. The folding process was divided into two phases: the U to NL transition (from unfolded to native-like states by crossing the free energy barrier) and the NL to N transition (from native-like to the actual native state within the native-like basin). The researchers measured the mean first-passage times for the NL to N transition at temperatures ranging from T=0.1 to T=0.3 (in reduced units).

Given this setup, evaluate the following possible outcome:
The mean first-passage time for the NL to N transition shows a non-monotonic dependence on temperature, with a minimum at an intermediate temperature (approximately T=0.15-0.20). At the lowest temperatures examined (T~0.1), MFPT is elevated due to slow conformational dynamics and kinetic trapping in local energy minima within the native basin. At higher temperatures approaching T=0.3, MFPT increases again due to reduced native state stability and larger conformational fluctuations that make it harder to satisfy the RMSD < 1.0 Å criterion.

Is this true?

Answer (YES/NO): YES